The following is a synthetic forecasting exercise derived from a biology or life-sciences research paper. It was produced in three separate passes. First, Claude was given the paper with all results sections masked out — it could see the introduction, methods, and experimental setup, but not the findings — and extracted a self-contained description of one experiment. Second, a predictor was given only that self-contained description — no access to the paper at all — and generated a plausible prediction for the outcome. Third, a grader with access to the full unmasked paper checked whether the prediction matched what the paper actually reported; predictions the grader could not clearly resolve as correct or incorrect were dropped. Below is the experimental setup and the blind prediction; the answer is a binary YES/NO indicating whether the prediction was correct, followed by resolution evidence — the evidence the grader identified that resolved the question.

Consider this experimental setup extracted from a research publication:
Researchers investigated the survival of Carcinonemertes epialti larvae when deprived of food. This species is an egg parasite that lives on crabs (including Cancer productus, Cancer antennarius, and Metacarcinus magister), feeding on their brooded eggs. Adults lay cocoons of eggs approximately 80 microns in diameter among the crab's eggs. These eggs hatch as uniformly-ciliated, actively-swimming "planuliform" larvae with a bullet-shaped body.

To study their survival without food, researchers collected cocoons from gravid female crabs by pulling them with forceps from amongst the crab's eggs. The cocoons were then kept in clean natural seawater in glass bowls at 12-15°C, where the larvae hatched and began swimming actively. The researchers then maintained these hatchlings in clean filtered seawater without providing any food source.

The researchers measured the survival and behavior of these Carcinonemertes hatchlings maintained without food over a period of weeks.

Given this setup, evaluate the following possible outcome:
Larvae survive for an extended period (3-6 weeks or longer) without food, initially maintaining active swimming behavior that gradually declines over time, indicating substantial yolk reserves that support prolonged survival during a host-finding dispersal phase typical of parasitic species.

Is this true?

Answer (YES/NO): NO